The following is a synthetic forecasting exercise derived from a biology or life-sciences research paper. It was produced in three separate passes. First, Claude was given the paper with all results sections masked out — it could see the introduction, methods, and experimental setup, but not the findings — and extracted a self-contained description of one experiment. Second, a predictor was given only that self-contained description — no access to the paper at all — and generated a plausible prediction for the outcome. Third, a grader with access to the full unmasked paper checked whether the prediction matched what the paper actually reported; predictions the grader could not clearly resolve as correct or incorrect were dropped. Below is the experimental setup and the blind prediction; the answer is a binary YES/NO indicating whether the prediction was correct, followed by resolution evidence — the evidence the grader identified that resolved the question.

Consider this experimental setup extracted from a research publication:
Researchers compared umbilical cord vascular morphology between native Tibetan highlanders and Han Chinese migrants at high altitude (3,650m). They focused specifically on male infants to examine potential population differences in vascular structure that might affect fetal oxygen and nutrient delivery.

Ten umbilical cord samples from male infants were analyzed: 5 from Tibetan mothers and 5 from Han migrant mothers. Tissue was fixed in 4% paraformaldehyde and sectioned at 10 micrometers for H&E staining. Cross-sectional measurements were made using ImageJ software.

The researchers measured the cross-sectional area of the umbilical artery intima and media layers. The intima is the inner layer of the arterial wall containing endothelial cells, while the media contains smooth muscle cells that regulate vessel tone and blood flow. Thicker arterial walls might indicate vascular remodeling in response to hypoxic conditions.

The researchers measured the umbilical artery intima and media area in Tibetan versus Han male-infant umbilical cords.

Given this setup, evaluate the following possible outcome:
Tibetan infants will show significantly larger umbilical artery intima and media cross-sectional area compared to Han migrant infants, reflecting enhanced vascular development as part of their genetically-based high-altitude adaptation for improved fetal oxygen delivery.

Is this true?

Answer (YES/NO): YES